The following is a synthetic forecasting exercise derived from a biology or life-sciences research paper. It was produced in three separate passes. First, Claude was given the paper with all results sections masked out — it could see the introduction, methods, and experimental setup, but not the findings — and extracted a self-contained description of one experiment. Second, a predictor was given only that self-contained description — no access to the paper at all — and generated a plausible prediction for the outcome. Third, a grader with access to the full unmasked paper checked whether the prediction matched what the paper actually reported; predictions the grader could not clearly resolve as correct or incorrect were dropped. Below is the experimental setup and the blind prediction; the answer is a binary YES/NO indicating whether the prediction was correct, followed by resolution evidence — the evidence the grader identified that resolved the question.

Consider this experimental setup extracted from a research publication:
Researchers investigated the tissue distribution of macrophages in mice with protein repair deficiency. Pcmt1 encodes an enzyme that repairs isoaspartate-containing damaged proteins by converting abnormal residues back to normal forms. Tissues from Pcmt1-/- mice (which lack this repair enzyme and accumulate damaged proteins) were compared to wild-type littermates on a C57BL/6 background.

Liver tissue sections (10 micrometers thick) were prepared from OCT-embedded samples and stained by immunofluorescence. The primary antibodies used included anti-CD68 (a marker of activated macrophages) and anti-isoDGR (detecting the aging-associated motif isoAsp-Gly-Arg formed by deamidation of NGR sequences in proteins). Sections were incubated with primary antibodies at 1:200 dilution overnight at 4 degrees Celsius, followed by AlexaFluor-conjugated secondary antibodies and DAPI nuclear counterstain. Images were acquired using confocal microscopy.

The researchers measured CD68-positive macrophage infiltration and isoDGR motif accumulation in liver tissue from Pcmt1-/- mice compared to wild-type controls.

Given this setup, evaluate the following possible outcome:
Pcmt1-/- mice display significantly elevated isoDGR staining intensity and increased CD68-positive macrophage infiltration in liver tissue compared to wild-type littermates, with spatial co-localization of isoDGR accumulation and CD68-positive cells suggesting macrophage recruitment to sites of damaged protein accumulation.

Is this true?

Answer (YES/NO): YES